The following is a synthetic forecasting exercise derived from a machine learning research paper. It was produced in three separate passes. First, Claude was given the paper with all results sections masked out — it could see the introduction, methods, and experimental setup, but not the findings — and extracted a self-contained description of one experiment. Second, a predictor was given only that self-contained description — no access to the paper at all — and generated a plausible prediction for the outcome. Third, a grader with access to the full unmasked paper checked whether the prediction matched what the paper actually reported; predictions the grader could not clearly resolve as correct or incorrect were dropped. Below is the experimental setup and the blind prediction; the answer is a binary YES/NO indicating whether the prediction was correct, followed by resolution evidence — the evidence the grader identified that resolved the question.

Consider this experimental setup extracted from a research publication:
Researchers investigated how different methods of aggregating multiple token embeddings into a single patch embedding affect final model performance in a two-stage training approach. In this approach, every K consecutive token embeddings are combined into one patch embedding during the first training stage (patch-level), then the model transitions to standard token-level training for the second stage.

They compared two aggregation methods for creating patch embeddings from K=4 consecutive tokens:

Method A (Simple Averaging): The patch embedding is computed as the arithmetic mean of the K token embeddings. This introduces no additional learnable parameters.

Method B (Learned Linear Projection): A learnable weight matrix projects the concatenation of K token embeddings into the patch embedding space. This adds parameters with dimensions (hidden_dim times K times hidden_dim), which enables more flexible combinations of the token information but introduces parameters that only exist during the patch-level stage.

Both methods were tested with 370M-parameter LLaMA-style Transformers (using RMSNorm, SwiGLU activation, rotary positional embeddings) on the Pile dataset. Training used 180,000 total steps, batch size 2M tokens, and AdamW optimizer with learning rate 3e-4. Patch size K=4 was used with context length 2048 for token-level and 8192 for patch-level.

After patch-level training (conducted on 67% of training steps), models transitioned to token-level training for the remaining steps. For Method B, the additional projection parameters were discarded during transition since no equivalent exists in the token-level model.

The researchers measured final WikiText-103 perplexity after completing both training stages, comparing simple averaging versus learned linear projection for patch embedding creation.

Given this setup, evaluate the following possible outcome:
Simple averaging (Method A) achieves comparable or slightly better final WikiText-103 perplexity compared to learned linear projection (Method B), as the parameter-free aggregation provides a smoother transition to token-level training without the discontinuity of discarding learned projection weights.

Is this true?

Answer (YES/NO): YES